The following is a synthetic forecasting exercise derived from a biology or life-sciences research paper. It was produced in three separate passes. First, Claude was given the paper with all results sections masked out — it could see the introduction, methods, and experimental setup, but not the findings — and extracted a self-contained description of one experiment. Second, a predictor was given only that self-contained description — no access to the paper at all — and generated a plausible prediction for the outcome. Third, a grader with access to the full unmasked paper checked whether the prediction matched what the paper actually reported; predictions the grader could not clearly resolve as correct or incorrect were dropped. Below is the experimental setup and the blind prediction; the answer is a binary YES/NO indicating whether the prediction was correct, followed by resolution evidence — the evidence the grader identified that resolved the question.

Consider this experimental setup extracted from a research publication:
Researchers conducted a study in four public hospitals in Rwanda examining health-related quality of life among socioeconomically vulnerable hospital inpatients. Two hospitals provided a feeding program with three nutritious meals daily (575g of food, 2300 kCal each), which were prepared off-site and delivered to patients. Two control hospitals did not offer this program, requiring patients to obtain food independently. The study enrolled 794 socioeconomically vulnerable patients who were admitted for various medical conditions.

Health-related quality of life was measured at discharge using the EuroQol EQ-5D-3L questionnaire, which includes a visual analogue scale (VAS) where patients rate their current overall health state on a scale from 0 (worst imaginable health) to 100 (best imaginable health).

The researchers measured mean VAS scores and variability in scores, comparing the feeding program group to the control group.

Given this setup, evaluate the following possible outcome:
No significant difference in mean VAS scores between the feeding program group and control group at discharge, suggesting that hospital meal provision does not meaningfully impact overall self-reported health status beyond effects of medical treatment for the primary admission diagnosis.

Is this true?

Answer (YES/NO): NO